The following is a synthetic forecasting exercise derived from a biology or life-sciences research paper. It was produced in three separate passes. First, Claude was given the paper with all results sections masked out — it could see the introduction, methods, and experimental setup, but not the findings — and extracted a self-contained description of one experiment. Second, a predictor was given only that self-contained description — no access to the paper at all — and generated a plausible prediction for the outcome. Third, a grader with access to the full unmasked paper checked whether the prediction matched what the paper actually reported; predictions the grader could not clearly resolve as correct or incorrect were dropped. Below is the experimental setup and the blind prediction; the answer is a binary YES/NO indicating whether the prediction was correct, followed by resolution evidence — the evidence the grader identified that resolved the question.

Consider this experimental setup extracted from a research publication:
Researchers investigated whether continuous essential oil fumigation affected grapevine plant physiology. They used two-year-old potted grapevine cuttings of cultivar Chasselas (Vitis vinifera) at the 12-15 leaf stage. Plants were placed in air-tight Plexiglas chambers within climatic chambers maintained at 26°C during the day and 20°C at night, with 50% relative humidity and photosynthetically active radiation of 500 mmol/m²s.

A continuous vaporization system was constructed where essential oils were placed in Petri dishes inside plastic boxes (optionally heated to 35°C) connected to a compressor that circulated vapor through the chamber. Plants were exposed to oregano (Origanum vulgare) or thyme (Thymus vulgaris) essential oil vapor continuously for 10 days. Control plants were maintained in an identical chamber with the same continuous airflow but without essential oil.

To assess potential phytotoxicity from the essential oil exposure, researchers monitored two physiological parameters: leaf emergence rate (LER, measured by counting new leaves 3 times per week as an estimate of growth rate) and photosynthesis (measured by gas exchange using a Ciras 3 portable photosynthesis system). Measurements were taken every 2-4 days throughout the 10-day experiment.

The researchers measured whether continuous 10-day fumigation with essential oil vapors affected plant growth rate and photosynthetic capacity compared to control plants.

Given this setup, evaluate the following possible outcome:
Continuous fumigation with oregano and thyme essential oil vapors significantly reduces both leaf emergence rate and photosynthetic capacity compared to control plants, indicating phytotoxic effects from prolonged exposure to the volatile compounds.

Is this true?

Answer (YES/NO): YES